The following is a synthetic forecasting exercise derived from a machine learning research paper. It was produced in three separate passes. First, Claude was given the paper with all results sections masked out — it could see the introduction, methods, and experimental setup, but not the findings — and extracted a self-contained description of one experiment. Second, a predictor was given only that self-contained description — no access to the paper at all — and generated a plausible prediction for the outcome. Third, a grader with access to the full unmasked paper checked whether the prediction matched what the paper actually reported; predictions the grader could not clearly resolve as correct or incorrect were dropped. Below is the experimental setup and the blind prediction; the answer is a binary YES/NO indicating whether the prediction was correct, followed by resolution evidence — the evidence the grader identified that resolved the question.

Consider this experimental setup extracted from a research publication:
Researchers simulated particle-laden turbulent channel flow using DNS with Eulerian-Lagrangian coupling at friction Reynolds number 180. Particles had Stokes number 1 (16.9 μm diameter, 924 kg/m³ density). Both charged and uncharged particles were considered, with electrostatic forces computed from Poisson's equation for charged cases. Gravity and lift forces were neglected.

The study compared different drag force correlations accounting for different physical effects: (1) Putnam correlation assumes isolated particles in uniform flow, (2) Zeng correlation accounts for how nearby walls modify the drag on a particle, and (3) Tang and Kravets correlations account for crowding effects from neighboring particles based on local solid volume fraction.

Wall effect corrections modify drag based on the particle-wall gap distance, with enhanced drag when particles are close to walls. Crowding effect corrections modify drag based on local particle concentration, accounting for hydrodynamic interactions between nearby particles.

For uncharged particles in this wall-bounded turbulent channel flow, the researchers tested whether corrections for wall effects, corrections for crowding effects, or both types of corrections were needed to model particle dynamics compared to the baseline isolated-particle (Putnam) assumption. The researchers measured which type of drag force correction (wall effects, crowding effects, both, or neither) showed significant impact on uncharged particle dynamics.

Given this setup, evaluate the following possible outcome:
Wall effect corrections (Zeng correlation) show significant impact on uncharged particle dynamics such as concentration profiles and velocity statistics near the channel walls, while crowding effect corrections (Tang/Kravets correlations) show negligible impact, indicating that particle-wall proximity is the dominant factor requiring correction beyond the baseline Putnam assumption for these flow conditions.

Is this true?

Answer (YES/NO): NO